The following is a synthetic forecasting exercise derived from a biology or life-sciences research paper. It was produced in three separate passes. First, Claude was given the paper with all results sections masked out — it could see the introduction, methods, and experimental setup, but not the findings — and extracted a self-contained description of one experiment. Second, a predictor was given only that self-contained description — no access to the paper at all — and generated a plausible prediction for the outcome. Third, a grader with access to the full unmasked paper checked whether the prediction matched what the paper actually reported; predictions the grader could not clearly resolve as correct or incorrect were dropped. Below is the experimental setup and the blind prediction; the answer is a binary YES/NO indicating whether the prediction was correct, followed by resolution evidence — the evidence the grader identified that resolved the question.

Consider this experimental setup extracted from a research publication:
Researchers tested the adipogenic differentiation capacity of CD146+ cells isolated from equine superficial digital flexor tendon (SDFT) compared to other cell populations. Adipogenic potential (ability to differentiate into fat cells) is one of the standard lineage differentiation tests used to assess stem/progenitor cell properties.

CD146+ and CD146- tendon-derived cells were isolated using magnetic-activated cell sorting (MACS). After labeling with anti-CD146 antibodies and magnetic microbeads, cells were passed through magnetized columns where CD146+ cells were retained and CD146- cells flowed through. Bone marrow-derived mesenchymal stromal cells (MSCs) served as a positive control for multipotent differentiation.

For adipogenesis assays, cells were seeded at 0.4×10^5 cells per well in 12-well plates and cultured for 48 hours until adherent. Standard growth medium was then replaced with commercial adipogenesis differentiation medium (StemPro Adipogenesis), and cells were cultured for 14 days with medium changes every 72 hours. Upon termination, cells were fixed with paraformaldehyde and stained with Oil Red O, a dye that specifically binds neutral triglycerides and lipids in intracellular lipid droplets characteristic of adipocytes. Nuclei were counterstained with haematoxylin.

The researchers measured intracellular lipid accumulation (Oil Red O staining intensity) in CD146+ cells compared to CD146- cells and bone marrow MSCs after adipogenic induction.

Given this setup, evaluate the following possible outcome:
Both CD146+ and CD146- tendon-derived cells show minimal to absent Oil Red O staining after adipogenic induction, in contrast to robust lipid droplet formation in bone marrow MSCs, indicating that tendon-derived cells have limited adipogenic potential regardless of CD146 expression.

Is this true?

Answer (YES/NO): NO